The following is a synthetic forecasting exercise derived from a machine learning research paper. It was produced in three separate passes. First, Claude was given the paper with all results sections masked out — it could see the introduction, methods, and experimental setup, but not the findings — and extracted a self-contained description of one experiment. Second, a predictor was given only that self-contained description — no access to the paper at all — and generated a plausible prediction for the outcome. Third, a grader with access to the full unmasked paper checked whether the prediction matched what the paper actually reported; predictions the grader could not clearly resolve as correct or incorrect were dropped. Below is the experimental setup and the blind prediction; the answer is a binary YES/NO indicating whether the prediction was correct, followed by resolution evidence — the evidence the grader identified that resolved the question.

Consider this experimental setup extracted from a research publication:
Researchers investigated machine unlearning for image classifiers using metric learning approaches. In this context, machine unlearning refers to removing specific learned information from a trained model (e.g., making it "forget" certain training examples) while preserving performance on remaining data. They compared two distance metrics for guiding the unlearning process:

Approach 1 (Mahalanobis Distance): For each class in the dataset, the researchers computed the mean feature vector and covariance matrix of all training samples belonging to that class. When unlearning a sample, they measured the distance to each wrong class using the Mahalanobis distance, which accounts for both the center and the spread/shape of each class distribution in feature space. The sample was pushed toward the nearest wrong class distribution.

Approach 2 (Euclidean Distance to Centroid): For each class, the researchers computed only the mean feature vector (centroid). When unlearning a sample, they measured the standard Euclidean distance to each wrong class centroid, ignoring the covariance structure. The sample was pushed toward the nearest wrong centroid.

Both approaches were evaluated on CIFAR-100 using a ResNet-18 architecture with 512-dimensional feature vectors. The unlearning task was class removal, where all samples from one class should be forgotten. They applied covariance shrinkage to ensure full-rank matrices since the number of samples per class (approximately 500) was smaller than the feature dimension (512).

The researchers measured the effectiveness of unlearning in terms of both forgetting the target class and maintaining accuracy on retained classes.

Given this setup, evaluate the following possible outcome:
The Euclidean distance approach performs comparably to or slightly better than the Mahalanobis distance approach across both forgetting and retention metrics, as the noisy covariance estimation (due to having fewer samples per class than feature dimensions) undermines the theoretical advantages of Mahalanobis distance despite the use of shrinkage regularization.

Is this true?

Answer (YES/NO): NO